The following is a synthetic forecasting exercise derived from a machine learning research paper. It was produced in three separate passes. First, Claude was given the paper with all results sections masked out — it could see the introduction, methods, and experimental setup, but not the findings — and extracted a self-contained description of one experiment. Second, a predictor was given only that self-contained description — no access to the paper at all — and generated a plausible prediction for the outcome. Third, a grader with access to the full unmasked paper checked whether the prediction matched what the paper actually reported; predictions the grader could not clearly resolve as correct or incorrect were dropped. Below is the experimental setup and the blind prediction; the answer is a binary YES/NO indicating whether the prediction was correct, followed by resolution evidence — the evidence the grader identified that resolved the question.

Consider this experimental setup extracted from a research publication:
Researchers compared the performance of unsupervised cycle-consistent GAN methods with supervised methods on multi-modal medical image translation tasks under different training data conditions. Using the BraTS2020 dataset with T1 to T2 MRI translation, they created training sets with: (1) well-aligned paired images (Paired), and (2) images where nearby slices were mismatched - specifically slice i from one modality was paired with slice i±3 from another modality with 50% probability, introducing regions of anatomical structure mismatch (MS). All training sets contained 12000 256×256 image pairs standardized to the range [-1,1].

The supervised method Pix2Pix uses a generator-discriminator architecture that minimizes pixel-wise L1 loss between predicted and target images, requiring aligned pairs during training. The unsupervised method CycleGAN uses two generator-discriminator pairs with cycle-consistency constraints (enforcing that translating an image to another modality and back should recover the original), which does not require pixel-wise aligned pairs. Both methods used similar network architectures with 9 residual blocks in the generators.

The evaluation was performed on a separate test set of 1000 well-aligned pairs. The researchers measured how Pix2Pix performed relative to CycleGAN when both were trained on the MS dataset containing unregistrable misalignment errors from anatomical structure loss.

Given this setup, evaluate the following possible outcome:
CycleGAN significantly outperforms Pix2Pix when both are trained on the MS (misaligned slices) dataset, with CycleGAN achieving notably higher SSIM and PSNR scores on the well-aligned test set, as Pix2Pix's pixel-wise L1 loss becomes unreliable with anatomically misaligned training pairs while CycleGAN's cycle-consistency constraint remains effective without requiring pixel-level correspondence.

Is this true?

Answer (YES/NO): NO